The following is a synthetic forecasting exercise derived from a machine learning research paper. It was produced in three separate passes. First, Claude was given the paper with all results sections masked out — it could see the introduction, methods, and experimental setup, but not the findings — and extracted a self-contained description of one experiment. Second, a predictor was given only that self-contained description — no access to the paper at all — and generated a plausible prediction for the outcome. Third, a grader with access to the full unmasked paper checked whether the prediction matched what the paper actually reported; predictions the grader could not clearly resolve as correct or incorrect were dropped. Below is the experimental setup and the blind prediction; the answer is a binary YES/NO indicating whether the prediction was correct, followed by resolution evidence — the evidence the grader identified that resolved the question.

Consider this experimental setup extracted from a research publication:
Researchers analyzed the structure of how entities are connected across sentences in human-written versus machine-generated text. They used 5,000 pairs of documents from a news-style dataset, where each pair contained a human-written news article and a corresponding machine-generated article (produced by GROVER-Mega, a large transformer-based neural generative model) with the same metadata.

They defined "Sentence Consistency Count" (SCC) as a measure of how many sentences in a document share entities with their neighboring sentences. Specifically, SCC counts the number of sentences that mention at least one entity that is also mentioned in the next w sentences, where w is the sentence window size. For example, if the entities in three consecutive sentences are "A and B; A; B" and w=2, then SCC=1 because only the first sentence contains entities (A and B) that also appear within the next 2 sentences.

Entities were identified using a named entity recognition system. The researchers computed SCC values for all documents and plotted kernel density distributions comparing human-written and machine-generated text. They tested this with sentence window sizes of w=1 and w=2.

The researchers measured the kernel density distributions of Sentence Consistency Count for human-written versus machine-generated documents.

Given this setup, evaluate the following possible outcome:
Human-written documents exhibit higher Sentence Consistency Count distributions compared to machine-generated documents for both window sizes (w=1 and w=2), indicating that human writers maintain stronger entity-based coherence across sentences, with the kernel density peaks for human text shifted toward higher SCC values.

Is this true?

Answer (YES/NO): YES